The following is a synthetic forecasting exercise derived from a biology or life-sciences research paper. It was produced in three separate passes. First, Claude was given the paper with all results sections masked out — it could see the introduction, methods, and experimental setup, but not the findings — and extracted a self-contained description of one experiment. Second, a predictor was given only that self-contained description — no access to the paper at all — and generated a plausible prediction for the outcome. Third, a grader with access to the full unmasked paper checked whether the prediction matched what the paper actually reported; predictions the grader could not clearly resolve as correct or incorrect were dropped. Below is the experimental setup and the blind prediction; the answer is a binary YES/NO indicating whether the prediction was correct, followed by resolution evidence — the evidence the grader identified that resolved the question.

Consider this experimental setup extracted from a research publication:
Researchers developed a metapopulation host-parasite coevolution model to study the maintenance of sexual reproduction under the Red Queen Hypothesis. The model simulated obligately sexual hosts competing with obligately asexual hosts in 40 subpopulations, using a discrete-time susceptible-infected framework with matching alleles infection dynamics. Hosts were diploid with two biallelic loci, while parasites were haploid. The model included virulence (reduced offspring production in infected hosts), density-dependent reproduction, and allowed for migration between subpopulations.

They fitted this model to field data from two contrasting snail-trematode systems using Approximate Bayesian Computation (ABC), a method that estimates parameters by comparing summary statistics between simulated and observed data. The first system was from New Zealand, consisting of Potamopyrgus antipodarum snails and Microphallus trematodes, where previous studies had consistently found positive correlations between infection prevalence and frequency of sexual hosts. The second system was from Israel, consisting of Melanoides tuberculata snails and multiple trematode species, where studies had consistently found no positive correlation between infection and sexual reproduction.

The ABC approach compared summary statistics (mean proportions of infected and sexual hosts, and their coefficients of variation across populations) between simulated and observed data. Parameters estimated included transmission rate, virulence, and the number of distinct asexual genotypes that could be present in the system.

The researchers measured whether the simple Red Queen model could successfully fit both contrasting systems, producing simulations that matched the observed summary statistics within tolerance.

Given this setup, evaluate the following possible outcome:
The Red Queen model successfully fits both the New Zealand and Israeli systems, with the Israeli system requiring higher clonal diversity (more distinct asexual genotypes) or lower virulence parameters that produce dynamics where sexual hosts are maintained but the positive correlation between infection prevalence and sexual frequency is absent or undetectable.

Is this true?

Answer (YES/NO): NO